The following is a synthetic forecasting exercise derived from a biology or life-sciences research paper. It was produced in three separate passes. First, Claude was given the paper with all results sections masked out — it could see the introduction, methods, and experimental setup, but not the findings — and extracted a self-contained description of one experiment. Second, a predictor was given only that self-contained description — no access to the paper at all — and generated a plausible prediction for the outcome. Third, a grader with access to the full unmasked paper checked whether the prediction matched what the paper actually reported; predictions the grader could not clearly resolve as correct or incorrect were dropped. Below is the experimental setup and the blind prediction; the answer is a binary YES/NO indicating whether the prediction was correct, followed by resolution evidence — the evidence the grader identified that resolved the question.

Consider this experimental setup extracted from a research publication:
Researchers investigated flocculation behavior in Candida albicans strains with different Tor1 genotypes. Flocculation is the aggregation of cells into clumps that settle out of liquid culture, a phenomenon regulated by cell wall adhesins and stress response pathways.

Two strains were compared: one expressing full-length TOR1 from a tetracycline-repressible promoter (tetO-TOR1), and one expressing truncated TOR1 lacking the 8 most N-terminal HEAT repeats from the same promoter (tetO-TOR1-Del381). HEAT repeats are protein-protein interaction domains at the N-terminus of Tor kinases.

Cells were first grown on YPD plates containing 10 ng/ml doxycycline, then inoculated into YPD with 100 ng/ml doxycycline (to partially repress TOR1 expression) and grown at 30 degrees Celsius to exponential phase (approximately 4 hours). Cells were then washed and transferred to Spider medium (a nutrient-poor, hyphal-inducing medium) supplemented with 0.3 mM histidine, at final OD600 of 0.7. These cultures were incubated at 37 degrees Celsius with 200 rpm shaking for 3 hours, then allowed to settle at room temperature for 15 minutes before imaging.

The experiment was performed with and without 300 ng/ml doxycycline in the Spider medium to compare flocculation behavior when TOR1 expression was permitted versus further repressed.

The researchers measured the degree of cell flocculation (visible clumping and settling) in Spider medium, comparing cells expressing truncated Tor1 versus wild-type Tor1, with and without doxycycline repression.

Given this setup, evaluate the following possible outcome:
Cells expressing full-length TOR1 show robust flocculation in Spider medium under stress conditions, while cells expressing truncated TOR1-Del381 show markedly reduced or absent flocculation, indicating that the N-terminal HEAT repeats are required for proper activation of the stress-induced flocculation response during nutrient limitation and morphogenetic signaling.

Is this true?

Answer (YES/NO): NO